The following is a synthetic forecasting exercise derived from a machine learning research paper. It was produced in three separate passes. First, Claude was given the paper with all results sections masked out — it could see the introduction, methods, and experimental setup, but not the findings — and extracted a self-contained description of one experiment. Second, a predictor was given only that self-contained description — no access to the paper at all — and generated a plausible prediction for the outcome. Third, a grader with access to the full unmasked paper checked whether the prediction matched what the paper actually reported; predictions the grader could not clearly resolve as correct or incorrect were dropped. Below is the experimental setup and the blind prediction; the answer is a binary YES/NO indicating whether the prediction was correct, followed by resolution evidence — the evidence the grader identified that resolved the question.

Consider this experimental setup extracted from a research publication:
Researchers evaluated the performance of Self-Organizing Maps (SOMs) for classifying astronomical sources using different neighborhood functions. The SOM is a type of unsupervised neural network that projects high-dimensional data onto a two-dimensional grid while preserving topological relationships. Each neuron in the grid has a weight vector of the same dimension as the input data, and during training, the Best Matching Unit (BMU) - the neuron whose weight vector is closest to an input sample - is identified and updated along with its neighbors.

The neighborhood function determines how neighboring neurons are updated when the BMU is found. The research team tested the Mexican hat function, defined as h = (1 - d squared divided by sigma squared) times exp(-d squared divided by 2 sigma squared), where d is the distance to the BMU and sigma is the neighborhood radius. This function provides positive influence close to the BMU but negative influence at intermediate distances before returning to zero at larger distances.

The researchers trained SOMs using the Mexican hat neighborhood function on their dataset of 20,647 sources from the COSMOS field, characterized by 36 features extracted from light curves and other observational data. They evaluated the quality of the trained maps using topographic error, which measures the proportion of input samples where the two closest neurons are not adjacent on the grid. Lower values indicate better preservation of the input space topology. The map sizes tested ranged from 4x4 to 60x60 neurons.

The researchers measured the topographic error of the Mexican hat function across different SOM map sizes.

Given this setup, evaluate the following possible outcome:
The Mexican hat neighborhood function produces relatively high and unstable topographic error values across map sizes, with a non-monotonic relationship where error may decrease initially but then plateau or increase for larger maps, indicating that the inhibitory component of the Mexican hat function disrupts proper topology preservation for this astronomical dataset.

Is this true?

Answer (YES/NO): NO